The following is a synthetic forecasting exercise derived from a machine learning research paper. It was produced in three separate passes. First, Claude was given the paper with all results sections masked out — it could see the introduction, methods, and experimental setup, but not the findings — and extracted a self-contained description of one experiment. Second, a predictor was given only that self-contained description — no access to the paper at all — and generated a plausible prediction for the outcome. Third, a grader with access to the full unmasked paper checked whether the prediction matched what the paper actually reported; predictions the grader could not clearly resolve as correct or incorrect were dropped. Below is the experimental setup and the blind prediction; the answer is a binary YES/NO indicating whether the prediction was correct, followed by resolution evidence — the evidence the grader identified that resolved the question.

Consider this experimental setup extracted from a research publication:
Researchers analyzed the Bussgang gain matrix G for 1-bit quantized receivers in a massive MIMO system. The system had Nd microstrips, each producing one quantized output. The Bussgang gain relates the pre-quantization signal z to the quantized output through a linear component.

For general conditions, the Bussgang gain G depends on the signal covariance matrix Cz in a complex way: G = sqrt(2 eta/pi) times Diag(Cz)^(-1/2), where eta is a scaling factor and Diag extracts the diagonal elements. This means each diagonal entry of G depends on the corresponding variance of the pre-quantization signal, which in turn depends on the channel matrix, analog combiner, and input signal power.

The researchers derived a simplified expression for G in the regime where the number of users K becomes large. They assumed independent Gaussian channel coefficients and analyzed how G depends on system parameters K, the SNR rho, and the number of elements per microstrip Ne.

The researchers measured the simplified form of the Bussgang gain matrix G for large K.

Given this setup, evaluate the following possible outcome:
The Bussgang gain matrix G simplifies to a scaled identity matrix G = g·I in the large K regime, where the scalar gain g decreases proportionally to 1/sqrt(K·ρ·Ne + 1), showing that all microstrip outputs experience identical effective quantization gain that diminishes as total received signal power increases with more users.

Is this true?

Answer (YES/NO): NO